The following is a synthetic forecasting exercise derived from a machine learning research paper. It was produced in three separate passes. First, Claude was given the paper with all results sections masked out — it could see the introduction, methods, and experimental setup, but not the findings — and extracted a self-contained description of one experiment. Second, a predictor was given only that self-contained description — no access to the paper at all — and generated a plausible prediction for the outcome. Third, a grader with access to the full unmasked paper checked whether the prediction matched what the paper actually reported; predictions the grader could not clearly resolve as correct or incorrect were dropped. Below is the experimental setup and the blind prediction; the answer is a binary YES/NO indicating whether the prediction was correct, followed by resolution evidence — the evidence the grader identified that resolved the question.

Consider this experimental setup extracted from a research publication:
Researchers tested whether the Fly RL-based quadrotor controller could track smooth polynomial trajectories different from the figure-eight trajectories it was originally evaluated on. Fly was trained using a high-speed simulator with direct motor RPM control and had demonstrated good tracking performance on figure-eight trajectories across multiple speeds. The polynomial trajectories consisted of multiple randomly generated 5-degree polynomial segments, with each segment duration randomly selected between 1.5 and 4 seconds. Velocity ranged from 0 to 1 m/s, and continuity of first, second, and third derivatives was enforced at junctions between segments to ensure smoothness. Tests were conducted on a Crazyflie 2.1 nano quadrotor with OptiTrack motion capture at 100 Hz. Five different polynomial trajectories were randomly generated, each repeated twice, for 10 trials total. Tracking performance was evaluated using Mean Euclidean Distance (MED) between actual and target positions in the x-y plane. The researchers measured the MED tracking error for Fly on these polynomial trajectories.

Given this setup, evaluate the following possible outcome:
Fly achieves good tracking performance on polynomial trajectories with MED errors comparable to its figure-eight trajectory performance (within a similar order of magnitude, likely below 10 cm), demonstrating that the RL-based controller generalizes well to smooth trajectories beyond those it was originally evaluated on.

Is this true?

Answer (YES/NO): NO